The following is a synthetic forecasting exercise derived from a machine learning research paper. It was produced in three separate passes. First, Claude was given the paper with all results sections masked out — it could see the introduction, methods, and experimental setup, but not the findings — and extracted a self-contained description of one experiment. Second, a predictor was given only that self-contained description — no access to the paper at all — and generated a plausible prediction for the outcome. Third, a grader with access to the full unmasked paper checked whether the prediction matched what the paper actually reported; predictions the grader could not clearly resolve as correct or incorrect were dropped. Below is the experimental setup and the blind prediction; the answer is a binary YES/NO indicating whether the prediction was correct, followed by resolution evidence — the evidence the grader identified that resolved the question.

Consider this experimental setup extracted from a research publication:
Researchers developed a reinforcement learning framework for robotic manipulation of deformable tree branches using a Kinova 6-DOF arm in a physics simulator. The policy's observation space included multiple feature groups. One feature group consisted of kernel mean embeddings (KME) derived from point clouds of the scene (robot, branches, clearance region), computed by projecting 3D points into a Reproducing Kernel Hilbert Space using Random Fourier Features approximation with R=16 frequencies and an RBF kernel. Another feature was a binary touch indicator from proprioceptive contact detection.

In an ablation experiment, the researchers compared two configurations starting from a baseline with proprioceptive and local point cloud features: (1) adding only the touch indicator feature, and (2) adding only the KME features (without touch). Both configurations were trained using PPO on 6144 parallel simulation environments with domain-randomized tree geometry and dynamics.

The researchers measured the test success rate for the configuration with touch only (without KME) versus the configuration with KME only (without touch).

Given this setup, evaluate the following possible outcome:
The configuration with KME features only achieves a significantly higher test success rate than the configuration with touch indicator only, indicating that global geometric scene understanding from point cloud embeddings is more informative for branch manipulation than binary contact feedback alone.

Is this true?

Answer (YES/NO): YES